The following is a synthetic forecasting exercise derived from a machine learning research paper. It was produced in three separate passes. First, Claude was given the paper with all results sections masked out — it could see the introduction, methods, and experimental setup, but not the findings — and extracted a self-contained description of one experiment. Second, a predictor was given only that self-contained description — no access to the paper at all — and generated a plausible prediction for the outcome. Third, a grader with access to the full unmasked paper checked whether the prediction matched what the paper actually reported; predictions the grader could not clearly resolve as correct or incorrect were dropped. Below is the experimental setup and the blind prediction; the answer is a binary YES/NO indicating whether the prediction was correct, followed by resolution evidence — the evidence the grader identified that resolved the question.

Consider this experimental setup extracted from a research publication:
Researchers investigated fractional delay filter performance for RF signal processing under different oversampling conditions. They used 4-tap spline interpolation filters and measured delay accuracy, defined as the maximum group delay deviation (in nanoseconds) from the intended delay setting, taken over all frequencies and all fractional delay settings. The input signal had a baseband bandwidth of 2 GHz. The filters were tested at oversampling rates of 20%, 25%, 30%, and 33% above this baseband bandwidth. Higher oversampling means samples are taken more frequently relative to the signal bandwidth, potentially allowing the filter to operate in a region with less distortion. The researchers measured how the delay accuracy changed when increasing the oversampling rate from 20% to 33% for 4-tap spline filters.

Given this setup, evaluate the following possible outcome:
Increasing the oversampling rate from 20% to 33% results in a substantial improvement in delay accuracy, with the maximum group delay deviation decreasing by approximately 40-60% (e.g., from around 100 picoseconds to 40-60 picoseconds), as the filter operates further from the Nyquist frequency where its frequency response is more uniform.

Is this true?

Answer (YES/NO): NO